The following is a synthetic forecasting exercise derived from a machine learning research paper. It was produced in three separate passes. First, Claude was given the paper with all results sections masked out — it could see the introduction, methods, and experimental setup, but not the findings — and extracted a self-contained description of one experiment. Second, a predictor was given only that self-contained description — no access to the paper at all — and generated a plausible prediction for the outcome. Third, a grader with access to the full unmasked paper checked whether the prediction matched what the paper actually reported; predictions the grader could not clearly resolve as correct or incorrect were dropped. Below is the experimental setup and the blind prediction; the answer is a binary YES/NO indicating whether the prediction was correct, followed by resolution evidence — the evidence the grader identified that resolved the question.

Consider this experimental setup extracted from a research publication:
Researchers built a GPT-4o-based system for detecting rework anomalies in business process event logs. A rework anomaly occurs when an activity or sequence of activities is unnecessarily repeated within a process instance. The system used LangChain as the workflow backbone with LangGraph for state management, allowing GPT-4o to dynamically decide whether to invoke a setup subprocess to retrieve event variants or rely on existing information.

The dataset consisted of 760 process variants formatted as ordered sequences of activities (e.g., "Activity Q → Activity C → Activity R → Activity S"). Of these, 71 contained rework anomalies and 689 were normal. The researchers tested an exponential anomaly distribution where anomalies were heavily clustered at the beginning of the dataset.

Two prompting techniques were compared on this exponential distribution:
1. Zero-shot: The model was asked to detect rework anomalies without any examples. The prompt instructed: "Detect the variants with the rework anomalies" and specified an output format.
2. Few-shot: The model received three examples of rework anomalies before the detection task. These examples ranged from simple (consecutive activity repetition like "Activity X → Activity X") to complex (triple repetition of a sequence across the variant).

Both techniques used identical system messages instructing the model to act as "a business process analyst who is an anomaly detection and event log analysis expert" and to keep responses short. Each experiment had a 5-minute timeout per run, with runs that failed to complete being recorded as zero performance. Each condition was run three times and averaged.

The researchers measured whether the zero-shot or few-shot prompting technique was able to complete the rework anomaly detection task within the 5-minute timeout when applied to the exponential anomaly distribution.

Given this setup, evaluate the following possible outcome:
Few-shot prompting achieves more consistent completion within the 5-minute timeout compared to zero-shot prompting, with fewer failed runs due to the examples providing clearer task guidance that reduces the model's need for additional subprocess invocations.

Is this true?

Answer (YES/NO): YES